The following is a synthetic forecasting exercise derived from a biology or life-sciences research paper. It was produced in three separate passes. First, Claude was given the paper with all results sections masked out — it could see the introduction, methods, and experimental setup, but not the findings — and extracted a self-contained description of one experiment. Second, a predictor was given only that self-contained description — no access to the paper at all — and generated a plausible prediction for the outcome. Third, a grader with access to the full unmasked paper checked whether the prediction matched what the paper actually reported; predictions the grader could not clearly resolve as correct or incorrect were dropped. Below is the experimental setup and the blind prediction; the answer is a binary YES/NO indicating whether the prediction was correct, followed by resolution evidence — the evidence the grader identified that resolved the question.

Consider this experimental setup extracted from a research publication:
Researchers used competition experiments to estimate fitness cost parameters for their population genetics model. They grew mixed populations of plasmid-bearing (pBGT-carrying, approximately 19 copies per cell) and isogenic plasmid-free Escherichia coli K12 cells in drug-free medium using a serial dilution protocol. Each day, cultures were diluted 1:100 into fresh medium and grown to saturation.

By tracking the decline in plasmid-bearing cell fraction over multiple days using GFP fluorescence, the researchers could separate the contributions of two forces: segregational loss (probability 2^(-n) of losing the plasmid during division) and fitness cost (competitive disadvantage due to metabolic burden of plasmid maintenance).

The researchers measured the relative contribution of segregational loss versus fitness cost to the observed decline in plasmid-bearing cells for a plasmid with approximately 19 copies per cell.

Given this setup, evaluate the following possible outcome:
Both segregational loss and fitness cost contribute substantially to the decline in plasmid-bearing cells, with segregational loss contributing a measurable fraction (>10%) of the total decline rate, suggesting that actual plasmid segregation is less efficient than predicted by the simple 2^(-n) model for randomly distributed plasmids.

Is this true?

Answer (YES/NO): NO